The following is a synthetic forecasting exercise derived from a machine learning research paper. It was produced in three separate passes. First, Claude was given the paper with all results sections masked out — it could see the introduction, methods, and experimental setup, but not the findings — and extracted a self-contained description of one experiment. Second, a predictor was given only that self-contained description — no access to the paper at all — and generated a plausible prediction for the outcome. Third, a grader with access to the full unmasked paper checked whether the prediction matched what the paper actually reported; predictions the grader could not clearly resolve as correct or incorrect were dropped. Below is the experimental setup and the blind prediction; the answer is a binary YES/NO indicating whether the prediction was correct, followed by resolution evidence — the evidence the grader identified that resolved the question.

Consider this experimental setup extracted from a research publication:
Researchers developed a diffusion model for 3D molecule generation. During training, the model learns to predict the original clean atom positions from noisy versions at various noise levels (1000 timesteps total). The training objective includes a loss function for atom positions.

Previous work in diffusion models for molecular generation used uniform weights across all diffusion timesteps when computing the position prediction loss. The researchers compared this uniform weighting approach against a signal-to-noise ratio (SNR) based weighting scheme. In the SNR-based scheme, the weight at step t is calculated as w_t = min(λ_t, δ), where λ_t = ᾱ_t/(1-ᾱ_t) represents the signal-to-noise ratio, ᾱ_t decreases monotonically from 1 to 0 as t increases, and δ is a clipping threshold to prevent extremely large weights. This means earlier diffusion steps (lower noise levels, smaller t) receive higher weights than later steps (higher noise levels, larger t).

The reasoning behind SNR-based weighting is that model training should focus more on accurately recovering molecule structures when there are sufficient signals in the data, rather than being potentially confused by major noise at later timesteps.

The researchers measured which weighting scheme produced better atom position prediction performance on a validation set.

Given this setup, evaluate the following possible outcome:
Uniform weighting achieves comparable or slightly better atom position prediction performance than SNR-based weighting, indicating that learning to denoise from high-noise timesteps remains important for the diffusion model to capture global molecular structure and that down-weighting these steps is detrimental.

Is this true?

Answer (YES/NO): NO